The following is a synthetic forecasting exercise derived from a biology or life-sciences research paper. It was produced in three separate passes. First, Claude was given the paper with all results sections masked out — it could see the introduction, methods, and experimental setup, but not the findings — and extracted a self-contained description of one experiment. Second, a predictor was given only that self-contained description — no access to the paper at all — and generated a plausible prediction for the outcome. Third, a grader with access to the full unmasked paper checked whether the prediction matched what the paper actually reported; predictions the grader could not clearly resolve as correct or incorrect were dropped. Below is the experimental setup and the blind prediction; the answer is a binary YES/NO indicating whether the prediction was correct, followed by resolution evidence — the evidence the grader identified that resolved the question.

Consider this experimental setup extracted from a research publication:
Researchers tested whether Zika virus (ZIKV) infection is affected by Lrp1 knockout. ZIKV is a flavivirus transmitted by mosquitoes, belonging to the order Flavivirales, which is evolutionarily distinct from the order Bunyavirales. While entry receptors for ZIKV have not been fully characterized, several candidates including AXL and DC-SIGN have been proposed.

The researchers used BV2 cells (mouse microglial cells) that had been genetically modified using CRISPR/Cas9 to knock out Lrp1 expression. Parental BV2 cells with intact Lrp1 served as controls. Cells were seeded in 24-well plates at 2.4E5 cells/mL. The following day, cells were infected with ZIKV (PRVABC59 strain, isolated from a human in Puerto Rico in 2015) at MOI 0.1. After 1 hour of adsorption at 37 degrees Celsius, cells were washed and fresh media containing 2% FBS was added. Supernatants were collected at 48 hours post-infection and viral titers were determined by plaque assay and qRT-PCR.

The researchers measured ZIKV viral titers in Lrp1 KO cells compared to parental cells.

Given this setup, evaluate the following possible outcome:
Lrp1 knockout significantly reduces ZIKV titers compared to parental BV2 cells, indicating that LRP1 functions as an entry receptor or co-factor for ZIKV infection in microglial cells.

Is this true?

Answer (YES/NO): NO